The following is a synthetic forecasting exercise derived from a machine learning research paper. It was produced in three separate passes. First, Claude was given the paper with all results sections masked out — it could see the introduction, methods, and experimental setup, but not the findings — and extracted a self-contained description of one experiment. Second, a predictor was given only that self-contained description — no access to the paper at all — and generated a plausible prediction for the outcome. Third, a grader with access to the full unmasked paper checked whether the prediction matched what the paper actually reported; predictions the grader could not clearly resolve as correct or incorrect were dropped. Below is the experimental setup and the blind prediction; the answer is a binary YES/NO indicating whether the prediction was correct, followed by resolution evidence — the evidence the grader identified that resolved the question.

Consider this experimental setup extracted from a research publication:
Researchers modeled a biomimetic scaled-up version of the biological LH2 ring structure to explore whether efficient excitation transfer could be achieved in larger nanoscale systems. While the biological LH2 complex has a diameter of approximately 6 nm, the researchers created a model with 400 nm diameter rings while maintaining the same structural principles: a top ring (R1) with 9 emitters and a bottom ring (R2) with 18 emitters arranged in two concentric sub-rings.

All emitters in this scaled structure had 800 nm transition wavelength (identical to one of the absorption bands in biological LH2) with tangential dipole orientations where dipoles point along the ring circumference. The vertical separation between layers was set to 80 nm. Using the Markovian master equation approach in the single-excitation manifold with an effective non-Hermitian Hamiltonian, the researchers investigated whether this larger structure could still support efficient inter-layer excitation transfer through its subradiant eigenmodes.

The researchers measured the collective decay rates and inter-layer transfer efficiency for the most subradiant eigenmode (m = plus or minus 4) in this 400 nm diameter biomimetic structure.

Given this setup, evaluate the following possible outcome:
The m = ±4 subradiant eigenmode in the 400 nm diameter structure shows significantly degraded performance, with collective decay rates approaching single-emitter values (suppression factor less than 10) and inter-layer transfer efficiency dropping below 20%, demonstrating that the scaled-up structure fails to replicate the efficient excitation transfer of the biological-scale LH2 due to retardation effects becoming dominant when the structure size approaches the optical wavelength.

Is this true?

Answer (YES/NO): NO